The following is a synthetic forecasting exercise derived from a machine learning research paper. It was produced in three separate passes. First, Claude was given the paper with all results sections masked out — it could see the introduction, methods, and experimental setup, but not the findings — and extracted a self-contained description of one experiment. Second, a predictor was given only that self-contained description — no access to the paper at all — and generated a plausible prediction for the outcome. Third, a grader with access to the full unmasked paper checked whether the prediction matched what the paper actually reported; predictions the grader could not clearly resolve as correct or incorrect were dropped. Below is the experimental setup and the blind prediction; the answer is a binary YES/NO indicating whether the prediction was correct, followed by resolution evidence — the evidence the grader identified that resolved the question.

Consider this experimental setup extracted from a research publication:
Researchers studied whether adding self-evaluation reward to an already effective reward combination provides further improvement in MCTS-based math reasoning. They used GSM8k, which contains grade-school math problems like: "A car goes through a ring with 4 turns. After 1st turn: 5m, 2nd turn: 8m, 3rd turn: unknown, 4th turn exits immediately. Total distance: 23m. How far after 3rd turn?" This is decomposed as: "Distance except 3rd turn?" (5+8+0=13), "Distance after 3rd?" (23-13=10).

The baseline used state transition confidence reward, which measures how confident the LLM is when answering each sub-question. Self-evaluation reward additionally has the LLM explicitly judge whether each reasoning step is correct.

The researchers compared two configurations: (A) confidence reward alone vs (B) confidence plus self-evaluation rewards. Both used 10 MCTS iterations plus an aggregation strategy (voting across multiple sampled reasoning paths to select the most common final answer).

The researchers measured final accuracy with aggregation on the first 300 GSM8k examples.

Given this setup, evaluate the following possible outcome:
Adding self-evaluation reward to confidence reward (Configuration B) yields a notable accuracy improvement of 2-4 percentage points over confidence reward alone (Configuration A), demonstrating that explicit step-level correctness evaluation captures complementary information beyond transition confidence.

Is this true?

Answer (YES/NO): NO